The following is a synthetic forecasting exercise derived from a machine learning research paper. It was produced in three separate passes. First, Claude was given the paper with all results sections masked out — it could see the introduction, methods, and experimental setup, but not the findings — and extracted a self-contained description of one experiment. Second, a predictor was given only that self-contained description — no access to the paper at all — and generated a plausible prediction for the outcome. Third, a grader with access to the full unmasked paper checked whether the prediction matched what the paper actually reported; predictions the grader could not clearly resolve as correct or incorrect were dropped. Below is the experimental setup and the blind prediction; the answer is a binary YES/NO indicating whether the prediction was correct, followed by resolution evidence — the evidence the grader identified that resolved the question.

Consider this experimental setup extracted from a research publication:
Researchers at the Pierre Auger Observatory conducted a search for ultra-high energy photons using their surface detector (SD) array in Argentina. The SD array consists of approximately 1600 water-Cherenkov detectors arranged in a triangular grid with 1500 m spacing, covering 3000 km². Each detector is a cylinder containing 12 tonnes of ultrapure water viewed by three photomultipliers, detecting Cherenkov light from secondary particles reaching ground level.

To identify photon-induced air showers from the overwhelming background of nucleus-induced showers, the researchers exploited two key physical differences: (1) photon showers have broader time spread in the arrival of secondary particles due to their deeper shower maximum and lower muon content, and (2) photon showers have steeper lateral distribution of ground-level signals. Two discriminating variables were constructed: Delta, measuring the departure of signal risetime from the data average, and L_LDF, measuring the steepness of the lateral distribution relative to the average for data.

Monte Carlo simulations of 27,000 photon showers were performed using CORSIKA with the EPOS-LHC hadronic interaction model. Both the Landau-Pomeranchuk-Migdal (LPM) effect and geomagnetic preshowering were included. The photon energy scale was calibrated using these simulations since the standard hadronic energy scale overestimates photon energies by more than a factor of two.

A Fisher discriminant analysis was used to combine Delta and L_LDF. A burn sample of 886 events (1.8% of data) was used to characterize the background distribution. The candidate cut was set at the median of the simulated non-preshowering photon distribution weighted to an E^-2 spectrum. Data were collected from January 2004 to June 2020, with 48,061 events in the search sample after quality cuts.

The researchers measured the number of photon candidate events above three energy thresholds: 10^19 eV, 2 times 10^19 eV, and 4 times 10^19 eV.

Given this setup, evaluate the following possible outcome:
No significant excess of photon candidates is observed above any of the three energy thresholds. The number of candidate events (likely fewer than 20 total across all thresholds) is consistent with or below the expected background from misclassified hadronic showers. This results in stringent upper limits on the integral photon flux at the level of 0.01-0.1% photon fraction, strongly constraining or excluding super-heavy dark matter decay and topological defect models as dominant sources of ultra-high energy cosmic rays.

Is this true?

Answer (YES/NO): NO